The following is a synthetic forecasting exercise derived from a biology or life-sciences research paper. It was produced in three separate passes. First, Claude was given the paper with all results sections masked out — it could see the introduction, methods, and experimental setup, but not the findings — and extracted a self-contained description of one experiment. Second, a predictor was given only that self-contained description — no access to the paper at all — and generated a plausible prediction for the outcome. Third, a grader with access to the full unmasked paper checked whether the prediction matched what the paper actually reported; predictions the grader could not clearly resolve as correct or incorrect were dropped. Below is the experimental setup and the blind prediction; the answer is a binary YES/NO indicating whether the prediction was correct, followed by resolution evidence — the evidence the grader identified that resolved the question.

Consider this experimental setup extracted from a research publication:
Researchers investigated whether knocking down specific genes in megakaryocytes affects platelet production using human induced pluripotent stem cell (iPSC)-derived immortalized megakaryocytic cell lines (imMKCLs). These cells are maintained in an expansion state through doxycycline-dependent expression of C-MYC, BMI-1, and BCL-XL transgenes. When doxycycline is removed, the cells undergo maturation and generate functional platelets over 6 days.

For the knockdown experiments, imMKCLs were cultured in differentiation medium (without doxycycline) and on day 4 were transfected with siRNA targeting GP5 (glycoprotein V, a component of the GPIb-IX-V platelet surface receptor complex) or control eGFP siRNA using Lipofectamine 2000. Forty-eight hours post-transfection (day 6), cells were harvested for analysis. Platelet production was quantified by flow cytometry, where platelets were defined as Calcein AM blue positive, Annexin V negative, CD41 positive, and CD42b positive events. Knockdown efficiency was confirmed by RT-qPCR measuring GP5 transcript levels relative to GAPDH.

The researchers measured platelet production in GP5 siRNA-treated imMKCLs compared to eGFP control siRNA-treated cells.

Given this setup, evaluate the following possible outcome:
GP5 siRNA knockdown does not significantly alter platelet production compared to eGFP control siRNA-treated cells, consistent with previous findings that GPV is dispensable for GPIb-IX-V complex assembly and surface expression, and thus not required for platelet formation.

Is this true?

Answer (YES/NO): NO